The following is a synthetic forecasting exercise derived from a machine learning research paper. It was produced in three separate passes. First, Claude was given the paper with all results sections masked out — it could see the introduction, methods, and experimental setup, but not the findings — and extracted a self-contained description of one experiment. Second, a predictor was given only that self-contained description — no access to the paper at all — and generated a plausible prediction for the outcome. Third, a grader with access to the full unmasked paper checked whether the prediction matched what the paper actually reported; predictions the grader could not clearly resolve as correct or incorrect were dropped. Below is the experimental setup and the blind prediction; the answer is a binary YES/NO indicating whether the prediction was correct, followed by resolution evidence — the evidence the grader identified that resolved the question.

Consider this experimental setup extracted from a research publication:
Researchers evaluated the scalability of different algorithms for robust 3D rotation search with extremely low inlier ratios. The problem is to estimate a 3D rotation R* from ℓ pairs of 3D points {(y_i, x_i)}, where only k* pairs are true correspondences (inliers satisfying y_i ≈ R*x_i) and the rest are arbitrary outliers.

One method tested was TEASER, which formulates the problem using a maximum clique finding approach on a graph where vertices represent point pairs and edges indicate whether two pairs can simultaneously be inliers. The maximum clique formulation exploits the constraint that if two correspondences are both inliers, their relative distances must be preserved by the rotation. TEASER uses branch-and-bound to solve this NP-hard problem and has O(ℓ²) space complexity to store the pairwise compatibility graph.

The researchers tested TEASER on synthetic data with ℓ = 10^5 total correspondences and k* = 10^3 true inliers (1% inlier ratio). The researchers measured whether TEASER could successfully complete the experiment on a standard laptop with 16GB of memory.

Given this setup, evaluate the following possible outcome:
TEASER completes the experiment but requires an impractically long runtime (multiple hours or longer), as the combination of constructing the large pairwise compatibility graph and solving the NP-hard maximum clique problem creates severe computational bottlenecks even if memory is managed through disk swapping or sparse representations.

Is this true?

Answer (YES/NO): NO